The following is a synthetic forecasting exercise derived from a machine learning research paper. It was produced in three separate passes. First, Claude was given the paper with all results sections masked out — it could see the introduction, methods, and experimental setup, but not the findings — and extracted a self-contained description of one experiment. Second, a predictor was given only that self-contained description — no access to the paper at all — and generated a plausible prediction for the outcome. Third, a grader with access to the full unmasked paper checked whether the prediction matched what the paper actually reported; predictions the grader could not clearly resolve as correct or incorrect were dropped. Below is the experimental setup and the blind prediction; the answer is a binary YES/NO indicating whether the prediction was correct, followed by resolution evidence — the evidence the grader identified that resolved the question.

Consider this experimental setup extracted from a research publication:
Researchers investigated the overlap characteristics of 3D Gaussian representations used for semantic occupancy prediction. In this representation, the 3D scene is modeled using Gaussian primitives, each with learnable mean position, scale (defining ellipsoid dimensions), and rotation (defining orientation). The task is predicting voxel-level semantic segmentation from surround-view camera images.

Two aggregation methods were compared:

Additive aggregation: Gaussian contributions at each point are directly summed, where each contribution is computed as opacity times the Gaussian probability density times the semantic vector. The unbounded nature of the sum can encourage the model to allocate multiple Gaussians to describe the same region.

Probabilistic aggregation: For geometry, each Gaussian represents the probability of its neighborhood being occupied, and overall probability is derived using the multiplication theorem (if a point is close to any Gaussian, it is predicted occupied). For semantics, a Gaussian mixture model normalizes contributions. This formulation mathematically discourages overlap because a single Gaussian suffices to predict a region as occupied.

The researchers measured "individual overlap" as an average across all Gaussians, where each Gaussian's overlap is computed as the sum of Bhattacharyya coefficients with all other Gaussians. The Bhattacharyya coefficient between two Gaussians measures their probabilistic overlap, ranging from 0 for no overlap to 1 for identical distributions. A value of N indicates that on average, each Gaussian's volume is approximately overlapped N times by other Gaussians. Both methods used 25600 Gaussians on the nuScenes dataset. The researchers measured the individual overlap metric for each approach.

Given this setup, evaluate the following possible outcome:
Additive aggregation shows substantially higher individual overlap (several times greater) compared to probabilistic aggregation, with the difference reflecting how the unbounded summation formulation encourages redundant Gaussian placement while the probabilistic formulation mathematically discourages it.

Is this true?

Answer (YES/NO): YES